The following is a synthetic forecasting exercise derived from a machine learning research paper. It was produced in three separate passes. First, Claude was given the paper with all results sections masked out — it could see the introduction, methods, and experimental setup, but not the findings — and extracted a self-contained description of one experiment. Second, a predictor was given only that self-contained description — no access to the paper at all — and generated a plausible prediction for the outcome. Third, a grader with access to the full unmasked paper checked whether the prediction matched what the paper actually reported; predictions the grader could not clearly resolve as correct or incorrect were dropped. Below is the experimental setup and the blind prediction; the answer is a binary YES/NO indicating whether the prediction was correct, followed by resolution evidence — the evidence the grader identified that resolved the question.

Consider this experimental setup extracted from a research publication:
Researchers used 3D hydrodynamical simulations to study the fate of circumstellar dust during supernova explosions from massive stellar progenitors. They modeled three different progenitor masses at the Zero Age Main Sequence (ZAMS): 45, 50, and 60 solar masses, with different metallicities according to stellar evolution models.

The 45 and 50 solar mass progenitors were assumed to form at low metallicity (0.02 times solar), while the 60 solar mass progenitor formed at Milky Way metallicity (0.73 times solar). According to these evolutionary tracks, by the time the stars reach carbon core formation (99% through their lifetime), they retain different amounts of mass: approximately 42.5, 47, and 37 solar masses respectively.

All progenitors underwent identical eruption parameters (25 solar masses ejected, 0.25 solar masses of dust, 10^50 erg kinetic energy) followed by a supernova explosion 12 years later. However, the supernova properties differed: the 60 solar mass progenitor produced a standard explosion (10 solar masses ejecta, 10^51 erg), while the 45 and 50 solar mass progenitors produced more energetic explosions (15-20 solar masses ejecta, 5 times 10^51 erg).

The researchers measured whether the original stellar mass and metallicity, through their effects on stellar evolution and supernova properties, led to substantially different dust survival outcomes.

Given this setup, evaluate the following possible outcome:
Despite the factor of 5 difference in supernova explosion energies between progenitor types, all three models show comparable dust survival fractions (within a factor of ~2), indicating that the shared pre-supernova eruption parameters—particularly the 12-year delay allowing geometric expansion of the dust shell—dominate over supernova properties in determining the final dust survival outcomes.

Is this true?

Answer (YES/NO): NO